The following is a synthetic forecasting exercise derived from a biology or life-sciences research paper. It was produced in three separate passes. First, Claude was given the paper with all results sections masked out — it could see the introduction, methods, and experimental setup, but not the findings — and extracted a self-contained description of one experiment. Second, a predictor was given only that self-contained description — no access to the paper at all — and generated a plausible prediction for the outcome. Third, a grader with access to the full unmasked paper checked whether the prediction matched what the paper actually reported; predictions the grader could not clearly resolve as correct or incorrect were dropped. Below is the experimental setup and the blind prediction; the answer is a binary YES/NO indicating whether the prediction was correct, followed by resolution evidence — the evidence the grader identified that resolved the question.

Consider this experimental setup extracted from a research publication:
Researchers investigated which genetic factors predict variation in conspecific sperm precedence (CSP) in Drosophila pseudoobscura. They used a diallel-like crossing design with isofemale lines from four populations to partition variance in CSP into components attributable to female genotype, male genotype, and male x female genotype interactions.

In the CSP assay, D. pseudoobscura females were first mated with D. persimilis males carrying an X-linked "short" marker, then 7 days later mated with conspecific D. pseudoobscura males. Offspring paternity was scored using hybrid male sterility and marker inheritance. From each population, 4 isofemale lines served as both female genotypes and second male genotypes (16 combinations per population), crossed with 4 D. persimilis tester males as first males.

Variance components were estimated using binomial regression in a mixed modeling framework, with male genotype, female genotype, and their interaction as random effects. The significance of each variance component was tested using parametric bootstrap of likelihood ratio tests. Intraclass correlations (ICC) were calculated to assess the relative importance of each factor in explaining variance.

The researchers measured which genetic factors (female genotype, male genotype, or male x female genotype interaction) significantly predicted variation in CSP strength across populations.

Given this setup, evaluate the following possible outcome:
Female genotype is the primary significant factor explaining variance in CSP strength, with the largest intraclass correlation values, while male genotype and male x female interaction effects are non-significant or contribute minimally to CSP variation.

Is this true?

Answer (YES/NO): NO